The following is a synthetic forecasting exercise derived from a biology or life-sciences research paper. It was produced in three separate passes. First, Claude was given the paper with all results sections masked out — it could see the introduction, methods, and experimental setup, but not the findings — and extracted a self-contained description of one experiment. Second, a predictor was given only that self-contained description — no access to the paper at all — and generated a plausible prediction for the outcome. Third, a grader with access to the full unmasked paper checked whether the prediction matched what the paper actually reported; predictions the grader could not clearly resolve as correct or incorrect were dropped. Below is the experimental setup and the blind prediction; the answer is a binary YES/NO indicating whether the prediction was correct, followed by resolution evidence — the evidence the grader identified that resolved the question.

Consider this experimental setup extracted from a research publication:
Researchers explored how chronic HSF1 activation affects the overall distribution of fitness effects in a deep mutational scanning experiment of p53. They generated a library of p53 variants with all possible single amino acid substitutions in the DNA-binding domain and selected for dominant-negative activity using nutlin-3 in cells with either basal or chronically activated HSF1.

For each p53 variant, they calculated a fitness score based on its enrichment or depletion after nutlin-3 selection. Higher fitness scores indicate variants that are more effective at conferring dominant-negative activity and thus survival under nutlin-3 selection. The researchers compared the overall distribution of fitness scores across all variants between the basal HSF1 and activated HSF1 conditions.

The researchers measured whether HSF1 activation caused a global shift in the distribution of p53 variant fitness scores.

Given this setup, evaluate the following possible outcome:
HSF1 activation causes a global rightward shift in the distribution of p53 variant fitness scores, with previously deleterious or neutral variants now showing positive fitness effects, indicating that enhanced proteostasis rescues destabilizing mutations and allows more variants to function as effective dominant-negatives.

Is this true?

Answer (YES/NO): YES